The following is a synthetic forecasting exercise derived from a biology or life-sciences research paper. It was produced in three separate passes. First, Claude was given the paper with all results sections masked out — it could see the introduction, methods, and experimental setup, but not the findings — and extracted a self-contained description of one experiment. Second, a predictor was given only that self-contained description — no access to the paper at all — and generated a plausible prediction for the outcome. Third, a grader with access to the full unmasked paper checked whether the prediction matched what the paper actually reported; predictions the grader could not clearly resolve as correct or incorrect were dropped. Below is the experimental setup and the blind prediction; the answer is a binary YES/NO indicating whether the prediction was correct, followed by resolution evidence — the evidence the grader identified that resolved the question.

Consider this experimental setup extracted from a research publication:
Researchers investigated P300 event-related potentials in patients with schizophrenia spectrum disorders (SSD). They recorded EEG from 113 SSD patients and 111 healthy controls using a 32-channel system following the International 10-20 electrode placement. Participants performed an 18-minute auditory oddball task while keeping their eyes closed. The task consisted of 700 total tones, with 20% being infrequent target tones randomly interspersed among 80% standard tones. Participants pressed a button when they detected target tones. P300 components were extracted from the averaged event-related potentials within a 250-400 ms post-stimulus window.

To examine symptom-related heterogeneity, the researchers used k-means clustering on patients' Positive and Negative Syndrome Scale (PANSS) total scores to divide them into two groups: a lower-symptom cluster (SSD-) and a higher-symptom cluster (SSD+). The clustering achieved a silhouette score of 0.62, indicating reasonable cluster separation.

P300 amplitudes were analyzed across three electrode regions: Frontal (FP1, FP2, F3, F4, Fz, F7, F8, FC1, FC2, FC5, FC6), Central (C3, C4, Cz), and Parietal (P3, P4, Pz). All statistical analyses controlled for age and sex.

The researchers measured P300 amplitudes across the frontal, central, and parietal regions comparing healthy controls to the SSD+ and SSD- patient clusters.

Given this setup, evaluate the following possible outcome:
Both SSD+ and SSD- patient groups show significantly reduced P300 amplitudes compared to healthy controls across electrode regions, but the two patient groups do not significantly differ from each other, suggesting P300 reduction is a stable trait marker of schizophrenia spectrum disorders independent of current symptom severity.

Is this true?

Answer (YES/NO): NO